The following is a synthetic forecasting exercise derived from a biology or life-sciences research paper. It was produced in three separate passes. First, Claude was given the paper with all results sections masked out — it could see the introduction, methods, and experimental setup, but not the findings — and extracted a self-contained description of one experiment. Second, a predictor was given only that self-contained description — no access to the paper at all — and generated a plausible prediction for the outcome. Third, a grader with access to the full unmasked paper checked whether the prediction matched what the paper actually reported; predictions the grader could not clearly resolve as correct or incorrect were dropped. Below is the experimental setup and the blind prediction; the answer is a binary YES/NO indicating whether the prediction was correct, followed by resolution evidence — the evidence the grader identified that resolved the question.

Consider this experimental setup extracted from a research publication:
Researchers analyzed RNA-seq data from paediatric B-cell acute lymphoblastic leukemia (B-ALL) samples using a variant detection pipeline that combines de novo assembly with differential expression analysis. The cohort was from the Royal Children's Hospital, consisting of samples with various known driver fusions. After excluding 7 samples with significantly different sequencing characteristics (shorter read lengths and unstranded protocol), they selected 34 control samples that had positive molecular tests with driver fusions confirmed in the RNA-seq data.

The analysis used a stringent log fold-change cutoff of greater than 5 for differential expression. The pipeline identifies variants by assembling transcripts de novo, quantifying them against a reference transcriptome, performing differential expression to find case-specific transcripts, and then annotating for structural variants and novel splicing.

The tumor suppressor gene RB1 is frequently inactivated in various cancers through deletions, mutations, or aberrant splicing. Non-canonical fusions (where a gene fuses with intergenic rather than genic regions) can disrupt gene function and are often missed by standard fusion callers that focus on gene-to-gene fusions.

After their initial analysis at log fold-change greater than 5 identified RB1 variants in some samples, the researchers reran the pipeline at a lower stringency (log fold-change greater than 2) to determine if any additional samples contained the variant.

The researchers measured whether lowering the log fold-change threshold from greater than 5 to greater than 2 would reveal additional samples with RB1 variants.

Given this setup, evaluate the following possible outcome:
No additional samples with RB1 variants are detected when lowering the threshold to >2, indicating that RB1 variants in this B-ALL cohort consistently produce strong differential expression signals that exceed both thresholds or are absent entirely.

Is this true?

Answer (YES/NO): NO